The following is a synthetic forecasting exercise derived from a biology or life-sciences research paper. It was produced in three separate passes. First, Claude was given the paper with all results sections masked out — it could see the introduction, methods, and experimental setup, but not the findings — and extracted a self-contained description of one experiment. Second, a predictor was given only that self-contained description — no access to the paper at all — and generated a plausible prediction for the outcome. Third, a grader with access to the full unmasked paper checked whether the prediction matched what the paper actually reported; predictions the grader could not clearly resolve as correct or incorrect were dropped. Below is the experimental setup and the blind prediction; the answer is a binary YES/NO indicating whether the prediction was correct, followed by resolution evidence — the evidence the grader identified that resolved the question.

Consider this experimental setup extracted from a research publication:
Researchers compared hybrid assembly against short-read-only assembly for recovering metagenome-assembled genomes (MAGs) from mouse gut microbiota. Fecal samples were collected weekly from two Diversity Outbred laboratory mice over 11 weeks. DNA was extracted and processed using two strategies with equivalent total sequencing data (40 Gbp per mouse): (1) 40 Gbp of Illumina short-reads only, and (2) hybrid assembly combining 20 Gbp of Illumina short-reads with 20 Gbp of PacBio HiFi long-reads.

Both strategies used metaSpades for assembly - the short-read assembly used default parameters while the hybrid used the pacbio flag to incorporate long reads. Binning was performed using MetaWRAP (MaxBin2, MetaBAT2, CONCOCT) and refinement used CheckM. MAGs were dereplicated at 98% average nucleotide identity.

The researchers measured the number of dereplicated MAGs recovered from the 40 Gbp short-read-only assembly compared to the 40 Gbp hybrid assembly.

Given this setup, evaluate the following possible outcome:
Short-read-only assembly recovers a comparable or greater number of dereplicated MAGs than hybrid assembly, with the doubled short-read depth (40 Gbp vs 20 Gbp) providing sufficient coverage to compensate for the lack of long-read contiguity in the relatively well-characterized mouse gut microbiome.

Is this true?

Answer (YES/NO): YES